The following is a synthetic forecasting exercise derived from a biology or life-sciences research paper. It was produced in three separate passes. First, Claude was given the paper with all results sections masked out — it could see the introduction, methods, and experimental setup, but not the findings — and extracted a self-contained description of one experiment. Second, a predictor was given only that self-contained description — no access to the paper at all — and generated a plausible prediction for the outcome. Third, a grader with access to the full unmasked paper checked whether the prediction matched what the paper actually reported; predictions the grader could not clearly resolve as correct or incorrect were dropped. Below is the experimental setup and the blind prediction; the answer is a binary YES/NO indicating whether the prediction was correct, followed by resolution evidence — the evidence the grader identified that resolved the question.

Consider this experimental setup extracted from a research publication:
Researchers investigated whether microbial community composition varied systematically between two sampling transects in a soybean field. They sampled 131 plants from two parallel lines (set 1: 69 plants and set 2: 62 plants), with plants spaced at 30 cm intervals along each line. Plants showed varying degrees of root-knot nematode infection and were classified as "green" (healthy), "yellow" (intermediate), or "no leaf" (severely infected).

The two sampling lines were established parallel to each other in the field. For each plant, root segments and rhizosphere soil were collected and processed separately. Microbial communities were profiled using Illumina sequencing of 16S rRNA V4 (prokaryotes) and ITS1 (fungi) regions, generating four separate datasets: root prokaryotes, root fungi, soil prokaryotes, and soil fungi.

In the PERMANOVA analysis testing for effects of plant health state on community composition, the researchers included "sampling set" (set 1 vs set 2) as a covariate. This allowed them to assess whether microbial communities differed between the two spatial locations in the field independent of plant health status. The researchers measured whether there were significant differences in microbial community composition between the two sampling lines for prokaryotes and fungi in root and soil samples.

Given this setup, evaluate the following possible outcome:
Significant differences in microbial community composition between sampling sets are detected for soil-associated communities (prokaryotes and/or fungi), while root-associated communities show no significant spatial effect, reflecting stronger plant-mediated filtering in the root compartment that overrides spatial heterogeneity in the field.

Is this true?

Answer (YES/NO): NO